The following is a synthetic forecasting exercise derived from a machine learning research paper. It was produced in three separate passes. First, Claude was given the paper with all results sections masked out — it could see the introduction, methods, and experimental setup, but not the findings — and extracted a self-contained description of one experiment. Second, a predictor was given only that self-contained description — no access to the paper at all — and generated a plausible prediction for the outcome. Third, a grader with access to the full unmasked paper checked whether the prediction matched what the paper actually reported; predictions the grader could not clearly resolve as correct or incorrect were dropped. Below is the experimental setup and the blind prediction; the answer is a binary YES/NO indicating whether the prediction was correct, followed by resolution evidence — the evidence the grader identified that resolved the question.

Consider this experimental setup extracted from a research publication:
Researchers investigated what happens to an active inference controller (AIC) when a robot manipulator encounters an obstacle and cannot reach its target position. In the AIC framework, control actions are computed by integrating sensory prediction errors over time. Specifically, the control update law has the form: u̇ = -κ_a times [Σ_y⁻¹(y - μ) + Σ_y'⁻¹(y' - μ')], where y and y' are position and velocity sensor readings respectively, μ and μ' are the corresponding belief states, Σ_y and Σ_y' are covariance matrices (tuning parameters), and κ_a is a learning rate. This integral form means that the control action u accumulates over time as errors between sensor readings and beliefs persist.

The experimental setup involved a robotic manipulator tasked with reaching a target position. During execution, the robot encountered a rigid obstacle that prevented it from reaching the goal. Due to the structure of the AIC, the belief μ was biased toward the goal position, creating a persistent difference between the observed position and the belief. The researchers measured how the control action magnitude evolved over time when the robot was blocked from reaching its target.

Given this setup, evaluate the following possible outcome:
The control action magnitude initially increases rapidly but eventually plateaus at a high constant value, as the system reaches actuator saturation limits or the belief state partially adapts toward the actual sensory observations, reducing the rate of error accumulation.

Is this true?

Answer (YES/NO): NO